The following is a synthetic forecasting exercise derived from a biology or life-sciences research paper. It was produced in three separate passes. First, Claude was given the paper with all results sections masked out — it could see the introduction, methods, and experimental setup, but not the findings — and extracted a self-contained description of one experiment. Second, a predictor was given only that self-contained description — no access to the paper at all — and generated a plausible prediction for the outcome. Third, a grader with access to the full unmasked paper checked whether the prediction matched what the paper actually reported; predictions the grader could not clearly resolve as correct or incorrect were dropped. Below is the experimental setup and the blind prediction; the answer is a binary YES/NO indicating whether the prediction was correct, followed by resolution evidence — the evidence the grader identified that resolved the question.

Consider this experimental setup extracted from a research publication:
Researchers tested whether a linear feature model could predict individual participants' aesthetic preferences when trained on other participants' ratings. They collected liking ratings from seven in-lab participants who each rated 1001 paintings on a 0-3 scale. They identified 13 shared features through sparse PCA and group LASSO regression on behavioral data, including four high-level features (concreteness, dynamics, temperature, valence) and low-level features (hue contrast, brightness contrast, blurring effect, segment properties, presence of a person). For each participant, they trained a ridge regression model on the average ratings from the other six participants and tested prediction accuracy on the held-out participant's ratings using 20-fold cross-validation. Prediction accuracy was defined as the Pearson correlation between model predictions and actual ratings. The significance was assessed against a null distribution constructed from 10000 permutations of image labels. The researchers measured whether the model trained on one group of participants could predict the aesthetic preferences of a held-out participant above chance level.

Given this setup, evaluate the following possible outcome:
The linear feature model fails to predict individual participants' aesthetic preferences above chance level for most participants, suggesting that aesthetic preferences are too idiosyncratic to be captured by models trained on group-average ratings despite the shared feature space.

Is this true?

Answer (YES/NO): NO